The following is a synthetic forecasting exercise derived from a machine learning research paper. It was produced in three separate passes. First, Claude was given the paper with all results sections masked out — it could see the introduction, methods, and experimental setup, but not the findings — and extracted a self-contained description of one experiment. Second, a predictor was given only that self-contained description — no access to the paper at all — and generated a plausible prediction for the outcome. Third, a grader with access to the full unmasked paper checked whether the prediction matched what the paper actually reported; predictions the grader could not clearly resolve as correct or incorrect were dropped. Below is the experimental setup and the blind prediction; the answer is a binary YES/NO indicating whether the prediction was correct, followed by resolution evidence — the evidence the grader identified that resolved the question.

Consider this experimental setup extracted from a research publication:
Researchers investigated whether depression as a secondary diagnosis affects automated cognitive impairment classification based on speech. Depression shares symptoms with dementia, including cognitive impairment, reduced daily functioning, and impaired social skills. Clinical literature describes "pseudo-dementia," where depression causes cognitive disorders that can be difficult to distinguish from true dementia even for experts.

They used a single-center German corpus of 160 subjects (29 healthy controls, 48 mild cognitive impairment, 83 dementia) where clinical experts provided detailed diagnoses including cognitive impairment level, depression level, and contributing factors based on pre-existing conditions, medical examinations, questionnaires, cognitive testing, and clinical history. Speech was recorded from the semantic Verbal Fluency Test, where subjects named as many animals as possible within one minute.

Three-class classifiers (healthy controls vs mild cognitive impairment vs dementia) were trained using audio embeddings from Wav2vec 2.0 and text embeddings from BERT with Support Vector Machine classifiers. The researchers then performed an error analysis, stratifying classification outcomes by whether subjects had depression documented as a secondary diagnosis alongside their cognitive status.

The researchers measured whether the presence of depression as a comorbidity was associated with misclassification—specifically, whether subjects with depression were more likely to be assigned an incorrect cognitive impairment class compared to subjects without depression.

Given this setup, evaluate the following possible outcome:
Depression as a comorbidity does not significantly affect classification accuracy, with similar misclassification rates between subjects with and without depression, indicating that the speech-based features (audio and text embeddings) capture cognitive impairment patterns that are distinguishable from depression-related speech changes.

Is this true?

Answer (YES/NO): NO